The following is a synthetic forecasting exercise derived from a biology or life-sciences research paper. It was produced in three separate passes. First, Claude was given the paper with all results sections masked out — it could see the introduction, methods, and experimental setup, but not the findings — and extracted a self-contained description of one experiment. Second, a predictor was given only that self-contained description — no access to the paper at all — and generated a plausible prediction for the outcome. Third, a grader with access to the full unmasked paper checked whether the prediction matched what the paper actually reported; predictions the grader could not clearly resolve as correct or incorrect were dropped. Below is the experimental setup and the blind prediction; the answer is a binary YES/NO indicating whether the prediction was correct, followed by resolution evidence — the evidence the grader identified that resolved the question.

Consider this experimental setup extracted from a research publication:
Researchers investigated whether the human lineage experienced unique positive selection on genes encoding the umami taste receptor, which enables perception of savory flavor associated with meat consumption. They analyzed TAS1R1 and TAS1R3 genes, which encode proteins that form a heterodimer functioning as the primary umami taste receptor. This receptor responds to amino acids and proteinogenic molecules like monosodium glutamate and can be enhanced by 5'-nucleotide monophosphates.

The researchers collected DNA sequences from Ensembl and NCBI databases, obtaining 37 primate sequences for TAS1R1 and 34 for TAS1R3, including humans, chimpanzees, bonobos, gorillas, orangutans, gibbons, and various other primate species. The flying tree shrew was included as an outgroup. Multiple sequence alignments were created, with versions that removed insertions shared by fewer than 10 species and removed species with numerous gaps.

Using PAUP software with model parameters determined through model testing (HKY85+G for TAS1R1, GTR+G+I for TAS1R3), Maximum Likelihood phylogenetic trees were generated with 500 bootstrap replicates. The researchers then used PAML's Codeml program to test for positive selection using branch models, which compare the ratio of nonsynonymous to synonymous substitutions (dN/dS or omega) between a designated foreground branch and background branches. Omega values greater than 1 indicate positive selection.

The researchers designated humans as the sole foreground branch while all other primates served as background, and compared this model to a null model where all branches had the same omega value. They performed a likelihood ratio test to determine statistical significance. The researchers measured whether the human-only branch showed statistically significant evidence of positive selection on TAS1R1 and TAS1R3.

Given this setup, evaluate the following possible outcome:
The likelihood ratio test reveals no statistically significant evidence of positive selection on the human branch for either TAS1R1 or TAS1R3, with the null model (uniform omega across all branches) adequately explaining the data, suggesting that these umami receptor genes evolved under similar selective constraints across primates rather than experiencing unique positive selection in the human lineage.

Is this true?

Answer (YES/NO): YES